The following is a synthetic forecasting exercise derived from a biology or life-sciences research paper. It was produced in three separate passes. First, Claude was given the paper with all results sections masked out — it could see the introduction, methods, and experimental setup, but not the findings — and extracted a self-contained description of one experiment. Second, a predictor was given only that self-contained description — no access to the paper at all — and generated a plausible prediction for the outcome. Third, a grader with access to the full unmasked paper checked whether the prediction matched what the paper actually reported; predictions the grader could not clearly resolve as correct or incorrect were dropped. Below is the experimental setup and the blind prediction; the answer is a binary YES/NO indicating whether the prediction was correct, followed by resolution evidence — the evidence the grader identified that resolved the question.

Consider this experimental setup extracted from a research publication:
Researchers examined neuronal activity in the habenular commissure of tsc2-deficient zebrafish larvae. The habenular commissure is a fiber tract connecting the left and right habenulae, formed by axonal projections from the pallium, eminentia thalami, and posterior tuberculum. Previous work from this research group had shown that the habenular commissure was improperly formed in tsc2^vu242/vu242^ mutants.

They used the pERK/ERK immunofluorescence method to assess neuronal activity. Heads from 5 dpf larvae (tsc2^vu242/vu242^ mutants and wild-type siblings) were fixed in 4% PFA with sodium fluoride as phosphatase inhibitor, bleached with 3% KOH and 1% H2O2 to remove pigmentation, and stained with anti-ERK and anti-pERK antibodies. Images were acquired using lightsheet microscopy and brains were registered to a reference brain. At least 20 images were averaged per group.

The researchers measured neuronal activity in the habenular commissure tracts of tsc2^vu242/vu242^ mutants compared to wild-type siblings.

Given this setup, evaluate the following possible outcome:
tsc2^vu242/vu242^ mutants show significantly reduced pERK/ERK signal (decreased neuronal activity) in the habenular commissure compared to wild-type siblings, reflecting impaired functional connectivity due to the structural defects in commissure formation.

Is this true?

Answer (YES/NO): NO